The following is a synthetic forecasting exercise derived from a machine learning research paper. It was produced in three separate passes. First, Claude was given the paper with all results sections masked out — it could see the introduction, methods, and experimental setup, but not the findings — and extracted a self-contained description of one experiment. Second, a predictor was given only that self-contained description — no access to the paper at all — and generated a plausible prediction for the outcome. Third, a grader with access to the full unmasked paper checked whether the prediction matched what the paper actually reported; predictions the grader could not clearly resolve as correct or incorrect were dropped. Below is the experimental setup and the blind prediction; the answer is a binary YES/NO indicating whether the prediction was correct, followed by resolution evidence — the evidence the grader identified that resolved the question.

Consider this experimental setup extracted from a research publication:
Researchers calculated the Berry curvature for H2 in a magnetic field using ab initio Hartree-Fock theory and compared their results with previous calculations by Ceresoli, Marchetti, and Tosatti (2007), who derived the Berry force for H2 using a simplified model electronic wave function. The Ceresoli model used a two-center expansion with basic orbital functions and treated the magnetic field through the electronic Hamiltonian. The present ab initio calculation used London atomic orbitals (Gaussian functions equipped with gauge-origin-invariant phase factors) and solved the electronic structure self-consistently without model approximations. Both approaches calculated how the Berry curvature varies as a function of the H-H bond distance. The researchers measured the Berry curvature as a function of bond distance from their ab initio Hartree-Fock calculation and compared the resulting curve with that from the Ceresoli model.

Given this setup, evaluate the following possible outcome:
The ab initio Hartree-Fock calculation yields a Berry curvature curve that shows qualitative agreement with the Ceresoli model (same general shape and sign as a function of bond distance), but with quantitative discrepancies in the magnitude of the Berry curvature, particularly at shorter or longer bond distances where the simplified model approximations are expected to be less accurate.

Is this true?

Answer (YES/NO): NO